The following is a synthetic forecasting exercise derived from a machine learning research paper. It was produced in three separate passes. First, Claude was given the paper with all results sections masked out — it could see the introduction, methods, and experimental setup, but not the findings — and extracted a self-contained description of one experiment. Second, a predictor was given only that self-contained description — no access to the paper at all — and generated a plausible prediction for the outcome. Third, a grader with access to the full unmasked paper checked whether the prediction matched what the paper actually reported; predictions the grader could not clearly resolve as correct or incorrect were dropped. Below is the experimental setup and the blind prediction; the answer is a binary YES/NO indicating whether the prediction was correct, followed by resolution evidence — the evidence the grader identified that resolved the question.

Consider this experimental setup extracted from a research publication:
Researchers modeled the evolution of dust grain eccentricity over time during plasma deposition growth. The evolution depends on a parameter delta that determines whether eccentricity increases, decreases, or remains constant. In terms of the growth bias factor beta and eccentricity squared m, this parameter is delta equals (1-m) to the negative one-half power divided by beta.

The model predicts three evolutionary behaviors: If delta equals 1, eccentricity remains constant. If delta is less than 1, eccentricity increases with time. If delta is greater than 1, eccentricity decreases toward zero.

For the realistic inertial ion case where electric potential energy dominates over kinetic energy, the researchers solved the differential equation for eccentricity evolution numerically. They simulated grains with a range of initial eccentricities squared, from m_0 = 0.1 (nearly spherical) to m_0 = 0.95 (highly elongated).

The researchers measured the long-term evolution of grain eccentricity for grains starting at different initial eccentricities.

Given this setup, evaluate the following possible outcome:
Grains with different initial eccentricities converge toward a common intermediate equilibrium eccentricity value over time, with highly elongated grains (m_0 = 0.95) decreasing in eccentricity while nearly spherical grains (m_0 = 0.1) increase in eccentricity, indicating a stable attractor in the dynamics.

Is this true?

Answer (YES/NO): NO